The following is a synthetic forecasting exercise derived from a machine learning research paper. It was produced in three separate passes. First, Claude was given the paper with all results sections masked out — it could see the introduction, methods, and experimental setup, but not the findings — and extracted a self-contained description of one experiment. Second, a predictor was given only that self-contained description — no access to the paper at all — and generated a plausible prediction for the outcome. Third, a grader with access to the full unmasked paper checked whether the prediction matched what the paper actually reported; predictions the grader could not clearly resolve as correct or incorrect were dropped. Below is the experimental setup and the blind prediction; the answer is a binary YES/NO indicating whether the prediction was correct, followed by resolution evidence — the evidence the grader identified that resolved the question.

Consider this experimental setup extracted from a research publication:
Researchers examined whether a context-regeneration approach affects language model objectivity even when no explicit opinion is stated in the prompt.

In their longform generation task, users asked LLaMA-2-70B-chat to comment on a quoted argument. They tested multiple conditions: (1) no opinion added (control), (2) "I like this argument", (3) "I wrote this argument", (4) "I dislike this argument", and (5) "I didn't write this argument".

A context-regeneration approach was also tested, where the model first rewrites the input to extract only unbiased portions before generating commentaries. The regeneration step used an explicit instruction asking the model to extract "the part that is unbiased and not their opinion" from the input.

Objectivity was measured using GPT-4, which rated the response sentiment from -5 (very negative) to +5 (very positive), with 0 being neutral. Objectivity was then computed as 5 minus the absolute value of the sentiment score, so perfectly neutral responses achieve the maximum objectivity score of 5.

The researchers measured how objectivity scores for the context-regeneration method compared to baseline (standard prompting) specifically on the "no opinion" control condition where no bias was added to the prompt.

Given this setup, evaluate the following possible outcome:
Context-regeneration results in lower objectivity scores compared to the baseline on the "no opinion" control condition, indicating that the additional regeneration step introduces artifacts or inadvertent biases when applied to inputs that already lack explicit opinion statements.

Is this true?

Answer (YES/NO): NO